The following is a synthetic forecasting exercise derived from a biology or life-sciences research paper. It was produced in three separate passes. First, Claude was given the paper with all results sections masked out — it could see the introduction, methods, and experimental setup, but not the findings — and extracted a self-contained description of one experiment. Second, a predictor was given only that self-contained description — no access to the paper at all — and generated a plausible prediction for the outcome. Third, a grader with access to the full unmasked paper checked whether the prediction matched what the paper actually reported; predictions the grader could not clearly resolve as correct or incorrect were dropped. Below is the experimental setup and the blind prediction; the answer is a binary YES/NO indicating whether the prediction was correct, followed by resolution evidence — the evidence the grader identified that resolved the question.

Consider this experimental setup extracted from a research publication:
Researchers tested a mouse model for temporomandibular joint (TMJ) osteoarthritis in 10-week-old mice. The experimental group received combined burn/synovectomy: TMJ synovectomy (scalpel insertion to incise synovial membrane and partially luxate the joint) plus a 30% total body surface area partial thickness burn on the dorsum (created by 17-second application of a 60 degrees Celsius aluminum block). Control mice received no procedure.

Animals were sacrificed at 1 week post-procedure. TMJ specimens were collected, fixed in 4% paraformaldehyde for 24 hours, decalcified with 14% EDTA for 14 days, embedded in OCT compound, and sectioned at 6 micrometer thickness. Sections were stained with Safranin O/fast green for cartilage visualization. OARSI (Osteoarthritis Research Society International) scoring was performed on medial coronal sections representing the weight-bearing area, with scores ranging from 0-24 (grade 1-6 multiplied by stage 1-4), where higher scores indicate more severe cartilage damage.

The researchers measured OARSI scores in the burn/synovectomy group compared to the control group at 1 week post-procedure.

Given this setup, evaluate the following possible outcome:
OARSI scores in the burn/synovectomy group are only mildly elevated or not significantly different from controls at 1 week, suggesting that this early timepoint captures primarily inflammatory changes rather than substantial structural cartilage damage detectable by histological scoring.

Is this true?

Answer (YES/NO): YES